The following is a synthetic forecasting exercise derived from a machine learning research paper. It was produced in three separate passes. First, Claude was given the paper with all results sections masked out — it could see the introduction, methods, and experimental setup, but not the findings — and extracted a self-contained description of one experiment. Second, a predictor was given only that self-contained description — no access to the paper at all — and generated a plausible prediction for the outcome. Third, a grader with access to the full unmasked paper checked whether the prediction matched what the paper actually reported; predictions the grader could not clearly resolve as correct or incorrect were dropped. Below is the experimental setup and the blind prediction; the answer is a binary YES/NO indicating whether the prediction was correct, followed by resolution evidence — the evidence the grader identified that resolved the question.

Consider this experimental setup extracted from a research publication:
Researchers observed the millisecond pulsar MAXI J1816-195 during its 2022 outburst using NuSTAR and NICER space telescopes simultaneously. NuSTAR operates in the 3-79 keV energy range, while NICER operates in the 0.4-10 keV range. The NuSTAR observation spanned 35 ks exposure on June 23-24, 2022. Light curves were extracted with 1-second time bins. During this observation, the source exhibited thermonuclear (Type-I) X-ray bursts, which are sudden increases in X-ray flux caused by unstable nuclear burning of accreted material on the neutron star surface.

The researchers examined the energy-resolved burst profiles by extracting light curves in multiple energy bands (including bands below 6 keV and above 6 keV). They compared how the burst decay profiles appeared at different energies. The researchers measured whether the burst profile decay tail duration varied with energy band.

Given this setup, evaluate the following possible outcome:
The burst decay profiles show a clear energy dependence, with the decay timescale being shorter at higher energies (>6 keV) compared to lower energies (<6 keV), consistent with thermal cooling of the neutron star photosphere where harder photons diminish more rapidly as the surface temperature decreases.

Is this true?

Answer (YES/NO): YES